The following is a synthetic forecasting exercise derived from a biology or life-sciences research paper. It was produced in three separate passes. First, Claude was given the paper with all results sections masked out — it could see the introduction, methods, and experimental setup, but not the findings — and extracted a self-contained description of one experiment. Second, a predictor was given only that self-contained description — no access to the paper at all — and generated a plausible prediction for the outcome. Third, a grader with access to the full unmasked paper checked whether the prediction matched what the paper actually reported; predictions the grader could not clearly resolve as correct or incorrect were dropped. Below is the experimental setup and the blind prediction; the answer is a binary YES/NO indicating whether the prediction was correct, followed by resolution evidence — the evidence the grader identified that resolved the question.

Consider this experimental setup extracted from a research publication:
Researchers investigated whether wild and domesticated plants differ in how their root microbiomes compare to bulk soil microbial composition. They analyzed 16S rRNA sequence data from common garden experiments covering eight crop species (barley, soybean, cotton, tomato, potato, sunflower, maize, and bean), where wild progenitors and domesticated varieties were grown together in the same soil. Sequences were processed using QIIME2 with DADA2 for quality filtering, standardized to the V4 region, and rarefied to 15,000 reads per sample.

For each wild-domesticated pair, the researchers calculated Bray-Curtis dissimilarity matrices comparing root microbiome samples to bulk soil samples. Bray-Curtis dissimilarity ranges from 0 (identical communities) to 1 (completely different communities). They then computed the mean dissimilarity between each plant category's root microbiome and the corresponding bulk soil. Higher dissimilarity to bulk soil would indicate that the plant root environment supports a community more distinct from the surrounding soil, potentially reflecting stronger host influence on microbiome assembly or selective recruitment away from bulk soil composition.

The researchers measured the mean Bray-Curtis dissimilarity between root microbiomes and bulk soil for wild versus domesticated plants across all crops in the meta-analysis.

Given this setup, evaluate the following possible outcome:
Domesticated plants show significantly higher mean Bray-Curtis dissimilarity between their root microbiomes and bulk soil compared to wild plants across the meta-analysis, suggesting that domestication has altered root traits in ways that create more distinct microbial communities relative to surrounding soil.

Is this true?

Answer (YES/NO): NO